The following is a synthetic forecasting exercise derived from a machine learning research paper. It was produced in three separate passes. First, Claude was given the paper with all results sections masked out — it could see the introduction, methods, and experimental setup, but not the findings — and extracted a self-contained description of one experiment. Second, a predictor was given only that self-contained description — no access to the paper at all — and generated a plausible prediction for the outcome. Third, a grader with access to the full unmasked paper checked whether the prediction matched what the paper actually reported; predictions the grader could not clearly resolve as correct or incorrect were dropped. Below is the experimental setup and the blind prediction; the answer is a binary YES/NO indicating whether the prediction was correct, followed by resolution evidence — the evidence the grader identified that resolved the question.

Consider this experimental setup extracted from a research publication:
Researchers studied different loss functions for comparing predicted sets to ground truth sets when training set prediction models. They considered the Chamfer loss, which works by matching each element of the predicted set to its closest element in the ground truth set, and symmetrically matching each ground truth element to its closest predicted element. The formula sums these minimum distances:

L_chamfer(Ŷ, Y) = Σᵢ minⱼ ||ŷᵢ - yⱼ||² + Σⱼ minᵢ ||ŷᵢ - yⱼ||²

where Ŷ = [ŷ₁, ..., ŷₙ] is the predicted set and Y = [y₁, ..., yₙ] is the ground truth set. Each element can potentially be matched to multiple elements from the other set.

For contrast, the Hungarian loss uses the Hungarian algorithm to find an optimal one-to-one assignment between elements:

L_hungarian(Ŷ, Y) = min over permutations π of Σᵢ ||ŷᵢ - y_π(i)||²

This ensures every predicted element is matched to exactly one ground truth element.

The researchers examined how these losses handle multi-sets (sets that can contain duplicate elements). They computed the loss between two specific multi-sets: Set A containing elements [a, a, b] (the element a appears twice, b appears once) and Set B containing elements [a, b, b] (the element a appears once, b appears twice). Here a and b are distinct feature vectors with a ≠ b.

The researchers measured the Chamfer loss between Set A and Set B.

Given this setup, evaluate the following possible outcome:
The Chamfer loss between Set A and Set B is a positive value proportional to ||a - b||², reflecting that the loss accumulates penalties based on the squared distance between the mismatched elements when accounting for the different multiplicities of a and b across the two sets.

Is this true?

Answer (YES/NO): NO